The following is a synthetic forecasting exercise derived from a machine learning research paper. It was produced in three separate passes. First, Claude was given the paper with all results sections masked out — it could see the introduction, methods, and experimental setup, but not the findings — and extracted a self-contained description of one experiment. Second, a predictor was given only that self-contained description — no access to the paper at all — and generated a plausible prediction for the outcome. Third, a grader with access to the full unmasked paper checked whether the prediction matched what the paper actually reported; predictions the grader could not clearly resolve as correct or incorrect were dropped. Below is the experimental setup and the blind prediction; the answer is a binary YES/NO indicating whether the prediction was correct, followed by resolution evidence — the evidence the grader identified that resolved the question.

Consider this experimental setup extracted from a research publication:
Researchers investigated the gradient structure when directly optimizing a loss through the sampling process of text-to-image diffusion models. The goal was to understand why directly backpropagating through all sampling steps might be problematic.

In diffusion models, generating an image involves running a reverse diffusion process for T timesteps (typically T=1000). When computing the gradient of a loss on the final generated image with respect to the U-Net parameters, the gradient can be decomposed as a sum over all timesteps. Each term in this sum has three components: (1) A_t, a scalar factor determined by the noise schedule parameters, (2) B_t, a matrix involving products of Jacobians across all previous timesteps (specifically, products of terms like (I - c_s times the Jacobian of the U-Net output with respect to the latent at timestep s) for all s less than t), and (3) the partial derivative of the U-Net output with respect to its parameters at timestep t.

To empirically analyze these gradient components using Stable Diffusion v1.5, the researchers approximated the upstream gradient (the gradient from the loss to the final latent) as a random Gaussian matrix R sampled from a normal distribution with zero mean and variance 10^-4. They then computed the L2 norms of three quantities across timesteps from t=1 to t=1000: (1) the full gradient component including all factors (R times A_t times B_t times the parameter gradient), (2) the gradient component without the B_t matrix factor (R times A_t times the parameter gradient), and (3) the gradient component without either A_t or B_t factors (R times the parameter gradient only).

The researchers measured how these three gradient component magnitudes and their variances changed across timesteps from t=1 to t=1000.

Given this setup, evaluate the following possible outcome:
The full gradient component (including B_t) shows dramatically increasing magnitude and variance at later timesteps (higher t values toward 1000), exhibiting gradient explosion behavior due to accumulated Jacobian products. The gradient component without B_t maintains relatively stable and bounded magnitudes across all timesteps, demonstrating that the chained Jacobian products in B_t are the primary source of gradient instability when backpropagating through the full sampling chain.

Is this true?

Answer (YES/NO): YES